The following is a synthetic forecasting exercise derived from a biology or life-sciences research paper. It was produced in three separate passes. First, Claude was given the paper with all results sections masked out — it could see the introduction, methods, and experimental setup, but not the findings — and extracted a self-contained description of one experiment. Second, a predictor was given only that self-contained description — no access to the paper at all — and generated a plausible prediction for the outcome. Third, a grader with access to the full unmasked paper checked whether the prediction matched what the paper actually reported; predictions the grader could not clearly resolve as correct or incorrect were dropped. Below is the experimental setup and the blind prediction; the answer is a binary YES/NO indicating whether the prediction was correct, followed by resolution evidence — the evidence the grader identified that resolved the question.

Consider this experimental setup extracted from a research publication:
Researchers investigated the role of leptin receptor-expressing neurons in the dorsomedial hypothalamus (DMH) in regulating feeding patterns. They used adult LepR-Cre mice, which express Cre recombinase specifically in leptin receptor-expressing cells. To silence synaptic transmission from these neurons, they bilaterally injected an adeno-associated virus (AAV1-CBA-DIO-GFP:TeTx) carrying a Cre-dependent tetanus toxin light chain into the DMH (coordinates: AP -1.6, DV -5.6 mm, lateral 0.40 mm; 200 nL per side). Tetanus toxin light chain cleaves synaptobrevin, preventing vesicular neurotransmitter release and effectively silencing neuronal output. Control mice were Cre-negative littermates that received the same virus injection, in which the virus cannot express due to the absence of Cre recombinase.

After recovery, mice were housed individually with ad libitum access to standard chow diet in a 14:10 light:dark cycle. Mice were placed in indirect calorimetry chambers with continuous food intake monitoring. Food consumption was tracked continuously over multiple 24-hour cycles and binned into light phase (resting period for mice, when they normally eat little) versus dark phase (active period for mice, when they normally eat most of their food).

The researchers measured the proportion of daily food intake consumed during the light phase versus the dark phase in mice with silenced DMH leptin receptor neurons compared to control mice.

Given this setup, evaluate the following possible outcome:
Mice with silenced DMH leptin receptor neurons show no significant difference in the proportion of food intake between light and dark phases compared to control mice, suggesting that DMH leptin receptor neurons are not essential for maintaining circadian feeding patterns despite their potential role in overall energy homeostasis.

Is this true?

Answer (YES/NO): NO